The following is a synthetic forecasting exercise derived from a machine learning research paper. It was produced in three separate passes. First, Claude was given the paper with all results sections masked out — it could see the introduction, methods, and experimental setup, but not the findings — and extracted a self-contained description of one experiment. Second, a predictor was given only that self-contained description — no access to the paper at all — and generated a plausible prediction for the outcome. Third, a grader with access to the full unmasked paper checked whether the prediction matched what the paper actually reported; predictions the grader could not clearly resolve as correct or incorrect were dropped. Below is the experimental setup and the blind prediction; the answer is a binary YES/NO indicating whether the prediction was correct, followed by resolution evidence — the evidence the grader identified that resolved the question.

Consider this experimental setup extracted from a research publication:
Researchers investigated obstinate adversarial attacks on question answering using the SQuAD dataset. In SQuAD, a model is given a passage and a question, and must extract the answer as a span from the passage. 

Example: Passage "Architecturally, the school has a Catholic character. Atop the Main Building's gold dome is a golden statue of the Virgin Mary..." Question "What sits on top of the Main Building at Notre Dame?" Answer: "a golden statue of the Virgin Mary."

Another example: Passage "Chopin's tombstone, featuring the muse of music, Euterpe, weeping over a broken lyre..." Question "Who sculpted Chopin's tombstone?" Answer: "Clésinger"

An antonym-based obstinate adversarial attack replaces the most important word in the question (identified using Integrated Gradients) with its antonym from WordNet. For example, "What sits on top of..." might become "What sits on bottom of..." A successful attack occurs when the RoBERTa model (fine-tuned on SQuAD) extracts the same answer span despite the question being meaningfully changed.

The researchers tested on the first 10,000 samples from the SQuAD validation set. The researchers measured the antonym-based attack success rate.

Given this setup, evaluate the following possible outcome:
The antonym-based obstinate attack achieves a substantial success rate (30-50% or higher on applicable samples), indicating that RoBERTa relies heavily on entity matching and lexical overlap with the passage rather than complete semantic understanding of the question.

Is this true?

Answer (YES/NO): NO